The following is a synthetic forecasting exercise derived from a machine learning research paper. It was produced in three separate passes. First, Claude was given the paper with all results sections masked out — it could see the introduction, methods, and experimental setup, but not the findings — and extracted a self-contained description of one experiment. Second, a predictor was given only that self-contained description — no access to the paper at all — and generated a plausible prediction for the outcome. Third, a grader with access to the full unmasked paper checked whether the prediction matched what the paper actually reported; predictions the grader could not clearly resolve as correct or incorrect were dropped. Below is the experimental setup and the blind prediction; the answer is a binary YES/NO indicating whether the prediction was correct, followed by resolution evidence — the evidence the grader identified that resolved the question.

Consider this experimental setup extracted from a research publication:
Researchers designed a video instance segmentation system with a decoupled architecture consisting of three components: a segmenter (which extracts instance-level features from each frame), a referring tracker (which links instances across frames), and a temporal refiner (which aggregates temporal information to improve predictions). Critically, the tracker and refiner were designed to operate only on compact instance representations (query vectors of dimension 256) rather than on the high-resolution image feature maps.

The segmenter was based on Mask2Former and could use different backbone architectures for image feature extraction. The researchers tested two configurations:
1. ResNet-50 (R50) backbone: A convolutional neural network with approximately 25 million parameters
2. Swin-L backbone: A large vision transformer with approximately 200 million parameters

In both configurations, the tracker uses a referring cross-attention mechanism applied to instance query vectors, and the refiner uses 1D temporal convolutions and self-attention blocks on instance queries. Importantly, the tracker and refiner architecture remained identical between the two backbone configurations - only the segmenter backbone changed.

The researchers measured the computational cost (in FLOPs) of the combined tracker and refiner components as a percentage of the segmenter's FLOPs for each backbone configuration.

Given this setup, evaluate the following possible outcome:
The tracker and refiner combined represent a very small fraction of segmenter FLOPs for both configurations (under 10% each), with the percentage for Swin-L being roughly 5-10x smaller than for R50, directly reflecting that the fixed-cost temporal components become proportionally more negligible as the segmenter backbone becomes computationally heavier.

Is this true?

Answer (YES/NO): NO